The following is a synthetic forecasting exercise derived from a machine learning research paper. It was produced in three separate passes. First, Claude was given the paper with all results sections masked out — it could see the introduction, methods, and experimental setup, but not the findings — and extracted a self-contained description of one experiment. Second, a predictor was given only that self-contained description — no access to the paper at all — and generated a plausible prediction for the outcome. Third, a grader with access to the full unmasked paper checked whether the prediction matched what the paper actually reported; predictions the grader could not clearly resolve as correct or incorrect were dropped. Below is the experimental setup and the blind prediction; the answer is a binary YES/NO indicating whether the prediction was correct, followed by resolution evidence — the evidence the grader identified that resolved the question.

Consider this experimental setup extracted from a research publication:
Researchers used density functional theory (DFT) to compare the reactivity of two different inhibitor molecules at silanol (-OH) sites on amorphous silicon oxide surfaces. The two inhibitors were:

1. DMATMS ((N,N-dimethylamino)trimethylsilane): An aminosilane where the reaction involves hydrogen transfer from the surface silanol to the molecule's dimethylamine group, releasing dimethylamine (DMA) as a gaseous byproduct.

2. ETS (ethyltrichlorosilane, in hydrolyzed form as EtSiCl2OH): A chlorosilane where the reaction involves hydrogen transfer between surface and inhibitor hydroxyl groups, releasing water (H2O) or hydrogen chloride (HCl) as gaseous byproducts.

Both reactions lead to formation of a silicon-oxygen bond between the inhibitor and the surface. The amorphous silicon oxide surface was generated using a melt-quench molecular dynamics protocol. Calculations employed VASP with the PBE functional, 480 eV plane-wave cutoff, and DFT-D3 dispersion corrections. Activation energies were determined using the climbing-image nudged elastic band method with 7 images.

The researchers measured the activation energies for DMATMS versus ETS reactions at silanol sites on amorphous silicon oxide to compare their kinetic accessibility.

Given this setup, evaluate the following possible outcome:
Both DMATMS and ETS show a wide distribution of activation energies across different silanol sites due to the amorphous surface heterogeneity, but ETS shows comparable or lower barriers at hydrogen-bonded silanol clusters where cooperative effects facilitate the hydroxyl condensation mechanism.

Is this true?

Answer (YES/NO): NO